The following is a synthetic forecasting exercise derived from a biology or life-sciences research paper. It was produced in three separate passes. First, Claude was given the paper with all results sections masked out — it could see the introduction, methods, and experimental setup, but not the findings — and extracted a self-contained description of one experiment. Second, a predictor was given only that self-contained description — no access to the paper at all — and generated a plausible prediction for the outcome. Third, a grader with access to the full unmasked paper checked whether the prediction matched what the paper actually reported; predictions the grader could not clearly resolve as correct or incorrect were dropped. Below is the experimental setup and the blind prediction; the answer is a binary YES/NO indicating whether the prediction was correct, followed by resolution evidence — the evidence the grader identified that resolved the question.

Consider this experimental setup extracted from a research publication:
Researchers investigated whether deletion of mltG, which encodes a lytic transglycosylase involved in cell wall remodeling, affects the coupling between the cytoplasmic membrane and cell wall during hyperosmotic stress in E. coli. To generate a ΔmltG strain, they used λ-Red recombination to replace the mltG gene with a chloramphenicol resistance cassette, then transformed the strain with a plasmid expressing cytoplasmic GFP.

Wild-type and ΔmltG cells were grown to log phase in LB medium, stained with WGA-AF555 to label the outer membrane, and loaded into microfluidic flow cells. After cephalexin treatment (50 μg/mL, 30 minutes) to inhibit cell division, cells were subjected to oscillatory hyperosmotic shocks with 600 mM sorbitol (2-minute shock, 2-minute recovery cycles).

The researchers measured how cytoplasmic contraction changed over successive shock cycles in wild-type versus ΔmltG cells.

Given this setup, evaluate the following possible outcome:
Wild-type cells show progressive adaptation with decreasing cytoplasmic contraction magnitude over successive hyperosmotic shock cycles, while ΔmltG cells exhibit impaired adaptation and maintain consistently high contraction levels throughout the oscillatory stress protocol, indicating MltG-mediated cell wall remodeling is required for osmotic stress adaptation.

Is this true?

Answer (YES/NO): NO